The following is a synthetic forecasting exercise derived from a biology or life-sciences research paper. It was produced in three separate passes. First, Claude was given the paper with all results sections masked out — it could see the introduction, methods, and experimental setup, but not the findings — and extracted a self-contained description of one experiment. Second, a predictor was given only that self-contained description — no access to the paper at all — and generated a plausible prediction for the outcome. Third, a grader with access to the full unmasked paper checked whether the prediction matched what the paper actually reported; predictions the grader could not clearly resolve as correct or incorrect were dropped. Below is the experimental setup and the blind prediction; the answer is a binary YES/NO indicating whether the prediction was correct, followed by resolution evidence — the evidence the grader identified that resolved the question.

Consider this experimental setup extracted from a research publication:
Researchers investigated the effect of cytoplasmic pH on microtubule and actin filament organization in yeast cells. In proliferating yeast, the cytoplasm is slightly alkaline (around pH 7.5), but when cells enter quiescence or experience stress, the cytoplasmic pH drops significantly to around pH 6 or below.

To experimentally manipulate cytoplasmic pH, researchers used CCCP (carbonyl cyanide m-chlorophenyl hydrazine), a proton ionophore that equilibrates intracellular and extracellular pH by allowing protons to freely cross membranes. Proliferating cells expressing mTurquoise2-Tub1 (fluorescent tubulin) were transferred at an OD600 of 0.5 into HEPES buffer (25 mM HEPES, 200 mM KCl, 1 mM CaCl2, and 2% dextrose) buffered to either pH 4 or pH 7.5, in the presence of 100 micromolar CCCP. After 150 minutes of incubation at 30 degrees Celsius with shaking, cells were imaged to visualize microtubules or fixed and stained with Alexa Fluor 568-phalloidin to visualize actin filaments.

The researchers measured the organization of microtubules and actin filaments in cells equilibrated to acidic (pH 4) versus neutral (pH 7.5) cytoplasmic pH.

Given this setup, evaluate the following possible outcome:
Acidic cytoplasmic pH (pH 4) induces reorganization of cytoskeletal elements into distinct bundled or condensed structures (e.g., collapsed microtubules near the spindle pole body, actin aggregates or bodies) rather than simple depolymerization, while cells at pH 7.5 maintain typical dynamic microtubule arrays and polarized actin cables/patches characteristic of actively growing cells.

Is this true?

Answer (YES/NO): NO